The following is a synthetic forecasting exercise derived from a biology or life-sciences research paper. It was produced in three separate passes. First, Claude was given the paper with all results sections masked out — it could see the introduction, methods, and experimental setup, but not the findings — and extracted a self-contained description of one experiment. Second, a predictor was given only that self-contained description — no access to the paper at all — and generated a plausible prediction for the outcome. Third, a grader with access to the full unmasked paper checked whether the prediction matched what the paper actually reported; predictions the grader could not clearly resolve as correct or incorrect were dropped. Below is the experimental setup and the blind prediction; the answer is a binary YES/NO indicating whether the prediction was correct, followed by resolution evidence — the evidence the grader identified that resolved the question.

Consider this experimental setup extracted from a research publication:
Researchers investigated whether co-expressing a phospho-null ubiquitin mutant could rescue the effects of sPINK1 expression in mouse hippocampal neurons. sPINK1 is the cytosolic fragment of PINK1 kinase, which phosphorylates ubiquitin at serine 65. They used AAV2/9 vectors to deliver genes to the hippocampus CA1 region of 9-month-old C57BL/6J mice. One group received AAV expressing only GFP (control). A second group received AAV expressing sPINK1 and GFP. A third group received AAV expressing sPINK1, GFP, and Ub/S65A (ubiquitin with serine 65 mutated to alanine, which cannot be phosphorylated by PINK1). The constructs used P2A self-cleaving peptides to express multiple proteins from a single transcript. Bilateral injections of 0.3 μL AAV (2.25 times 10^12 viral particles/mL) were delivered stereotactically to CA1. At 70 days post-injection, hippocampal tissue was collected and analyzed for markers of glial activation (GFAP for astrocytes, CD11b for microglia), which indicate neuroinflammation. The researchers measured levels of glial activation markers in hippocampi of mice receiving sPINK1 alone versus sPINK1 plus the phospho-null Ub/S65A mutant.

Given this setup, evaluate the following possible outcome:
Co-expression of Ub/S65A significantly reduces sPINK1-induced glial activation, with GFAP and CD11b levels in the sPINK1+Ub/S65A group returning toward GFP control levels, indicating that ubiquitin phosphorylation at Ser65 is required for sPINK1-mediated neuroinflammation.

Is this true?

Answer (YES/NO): NO